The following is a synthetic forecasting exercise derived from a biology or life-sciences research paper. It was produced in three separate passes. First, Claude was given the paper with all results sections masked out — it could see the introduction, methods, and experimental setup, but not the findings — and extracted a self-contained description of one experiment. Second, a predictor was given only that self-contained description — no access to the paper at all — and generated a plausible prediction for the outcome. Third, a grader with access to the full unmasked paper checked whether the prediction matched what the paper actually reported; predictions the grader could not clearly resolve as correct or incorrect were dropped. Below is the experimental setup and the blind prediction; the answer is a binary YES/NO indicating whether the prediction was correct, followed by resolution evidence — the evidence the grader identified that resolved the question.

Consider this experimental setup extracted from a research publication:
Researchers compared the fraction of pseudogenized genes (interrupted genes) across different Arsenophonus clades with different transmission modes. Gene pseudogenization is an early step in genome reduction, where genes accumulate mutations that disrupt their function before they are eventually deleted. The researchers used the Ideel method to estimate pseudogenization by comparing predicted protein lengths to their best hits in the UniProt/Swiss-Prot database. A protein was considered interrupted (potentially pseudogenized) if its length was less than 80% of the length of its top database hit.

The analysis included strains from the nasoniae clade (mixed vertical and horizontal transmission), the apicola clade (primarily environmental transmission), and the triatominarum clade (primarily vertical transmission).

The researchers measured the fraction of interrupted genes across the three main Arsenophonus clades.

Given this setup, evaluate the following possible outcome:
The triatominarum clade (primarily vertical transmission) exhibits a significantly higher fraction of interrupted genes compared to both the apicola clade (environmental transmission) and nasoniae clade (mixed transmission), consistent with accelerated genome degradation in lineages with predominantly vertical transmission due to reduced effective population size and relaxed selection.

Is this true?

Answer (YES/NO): YES